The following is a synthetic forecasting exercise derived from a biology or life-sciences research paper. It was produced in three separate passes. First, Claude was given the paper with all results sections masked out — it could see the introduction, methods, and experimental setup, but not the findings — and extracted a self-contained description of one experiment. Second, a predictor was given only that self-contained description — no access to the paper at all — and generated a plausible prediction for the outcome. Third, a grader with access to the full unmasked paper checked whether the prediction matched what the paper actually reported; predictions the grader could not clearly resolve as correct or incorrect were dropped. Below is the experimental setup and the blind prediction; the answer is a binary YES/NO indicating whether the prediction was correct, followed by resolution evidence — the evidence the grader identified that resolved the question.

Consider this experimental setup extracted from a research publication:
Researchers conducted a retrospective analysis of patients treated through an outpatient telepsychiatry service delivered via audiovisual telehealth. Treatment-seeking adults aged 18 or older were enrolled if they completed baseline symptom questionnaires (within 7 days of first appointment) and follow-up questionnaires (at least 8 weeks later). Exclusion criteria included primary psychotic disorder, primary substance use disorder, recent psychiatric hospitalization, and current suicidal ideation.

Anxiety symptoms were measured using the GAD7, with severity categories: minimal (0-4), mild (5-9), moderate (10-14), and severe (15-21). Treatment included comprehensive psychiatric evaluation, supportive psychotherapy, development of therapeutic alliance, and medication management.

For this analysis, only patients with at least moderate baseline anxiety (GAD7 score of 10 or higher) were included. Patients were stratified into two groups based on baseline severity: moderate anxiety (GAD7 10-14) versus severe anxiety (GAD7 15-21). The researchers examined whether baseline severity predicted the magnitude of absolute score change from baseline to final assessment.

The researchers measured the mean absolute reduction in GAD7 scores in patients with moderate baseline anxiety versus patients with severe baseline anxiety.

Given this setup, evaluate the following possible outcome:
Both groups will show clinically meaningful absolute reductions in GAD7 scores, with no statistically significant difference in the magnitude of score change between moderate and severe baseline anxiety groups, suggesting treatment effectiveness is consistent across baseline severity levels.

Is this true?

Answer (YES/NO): NO